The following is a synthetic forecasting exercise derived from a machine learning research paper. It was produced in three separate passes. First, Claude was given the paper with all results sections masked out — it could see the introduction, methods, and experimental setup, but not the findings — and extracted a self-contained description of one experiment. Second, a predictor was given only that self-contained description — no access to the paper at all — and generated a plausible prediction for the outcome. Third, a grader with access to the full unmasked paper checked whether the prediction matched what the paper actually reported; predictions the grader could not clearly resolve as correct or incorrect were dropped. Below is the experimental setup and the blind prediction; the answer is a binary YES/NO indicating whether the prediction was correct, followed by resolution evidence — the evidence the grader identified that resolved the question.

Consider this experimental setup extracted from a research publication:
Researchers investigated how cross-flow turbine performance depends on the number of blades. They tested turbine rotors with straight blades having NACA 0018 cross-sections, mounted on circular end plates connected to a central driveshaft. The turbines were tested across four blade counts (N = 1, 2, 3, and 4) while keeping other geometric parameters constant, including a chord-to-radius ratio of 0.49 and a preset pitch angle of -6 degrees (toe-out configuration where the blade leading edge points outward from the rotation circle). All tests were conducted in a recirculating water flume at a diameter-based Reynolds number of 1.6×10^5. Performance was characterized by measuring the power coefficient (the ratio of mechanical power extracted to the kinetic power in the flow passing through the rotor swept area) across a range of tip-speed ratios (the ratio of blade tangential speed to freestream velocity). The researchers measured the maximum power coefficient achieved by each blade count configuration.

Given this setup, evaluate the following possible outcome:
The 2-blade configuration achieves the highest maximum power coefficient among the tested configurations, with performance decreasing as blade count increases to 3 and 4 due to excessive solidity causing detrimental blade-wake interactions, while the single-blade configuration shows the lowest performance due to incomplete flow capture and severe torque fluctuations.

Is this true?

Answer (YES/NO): NO